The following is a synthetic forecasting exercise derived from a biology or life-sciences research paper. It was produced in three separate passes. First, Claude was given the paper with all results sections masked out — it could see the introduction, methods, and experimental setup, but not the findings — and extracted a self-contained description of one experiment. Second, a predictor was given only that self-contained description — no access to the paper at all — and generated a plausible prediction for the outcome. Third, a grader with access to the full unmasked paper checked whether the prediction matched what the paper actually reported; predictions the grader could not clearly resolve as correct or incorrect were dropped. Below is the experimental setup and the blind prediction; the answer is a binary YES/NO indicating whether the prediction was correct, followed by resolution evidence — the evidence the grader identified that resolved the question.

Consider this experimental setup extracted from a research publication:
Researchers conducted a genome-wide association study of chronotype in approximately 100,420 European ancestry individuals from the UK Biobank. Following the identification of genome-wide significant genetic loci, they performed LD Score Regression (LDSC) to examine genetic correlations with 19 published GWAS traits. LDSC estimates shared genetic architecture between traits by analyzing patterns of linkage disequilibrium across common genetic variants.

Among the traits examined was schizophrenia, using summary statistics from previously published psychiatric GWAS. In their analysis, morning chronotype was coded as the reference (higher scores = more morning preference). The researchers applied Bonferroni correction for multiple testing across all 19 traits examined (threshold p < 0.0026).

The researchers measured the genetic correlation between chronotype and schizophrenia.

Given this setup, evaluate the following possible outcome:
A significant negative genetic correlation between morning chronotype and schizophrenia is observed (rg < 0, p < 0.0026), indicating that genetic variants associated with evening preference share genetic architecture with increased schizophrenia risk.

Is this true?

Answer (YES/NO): NO